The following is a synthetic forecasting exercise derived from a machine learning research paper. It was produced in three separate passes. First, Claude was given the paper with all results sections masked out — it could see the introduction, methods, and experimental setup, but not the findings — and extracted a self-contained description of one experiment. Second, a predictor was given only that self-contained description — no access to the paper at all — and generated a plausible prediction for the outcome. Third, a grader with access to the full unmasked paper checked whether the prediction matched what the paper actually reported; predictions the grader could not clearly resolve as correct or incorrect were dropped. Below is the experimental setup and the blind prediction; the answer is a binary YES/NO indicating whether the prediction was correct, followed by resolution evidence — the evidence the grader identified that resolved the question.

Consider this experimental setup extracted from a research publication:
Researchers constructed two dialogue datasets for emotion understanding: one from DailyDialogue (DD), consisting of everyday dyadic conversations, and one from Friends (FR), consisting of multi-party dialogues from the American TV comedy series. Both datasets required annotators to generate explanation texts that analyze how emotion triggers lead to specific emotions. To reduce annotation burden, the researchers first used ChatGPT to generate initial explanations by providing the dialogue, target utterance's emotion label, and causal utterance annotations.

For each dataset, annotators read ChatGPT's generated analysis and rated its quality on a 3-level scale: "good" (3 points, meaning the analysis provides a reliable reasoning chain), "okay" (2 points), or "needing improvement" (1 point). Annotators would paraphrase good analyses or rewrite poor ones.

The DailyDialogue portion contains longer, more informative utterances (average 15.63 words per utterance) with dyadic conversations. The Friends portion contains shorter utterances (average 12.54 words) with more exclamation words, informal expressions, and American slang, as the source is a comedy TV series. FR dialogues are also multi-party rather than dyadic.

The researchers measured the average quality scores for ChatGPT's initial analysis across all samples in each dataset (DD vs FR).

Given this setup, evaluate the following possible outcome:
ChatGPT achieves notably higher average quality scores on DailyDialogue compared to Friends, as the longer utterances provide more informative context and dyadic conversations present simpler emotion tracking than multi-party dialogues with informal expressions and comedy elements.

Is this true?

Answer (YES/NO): NO